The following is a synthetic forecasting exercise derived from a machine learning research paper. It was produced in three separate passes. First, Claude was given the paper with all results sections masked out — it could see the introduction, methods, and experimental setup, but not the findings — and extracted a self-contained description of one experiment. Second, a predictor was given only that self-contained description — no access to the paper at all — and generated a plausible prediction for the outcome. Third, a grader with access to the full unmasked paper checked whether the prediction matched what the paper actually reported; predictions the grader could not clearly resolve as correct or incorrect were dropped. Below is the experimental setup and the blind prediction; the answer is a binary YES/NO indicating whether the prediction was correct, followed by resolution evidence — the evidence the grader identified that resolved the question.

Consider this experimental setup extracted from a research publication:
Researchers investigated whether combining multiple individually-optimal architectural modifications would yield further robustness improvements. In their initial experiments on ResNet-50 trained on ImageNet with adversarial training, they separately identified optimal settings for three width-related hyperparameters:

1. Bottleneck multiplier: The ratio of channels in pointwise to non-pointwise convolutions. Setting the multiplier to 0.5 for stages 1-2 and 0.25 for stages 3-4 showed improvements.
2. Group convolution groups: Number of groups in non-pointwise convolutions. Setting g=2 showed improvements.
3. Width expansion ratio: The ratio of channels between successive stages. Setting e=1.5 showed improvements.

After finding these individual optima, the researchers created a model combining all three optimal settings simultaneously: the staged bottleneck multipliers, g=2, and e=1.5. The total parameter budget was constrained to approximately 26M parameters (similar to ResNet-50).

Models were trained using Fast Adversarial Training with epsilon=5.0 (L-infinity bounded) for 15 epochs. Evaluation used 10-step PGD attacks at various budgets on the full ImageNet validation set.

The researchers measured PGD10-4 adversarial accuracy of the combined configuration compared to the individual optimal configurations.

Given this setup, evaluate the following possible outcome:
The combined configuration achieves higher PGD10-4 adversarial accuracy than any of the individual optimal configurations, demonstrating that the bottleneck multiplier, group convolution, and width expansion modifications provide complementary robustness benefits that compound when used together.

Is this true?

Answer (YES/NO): NO